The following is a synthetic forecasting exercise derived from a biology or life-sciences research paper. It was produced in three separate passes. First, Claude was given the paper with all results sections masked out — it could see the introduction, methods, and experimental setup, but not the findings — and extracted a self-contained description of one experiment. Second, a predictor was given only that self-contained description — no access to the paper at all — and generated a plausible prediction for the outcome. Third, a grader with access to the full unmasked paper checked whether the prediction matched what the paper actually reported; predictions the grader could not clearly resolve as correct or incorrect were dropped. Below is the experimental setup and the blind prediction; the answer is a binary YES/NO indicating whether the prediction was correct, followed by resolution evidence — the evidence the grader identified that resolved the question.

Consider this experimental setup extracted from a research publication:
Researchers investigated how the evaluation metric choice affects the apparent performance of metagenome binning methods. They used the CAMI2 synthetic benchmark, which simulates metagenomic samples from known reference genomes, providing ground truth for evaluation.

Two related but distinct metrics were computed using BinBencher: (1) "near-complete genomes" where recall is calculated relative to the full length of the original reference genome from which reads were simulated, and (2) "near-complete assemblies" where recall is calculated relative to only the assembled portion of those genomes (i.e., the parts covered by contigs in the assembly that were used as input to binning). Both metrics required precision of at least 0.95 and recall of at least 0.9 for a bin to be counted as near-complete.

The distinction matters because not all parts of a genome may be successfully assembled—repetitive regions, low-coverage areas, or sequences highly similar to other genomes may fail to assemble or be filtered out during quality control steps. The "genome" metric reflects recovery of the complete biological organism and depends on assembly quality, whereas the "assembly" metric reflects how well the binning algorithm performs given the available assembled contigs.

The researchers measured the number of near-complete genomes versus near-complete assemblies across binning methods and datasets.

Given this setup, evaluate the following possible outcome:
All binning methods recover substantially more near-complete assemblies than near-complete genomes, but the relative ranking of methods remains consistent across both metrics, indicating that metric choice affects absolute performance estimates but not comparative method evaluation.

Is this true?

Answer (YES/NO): NO